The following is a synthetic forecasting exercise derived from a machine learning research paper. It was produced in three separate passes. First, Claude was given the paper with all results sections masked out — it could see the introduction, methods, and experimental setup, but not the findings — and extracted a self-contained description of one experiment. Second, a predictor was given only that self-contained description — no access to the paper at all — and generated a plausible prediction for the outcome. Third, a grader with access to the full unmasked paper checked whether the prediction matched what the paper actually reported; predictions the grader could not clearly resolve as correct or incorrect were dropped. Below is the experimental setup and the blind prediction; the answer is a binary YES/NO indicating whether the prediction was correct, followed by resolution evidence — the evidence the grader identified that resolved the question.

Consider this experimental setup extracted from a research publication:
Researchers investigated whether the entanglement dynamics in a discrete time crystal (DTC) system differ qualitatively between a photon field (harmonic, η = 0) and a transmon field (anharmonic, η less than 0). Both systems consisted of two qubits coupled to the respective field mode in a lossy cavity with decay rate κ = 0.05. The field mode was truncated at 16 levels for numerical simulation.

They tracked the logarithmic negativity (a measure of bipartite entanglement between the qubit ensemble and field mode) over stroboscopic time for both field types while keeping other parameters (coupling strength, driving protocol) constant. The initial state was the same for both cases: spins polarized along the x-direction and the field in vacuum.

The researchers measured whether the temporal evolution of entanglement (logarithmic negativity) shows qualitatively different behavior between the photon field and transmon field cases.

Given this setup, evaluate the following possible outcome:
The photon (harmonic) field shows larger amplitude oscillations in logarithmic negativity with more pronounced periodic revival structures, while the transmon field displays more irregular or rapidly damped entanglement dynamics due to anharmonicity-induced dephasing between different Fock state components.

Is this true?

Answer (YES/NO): NO